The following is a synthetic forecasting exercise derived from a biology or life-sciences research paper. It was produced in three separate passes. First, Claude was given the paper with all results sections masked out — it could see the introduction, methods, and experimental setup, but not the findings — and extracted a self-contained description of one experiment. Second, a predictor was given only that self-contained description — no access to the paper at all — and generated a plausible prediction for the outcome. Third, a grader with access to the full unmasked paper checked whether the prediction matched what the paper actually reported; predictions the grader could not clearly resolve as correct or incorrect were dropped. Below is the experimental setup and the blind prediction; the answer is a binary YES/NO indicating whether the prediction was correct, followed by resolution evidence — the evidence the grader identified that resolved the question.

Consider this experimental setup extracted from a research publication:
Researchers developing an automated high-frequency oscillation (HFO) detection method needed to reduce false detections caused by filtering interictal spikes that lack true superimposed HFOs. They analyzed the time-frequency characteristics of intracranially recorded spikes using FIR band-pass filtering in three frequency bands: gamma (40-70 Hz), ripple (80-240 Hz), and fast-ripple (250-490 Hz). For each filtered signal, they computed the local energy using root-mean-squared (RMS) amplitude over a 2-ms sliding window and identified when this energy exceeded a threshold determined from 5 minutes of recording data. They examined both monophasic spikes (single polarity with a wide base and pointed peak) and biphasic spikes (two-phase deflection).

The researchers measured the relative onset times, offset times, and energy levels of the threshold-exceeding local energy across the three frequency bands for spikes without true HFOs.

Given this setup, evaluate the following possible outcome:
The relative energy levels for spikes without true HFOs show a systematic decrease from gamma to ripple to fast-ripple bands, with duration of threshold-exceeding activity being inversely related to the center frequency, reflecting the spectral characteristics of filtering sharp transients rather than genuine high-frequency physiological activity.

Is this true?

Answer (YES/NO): YES